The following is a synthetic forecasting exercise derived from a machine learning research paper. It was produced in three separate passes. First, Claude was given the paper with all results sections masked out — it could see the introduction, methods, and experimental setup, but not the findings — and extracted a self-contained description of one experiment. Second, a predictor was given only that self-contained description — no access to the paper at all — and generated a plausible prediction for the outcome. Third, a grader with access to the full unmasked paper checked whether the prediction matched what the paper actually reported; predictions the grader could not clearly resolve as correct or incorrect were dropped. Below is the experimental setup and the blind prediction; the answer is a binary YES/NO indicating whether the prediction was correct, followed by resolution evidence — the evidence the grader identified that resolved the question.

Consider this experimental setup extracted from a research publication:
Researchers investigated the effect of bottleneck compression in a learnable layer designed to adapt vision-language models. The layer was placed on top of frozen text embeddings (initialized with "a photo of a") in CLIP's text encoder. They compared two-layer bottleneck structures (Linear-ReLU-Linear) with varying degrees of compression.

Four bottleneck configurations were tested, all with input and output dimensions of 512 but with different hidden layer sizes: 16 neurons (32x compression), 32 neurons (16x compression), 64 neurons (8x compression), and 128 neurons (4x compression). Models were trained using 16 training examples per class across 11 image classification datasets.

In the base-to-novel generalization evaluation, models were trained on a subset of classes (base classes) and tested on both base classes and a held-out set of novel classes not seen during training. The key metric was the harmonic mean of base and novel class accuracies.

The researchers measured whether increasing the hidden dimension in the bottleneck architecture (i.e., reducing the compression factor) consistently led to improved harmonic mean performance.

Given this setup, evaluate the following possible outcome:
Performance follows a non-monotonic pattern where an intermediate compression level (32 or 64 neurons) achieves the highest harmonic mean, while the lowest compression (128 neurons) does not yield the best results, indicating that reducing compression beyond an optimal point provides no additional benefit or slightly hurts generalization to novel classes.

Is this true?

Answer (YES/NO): NO